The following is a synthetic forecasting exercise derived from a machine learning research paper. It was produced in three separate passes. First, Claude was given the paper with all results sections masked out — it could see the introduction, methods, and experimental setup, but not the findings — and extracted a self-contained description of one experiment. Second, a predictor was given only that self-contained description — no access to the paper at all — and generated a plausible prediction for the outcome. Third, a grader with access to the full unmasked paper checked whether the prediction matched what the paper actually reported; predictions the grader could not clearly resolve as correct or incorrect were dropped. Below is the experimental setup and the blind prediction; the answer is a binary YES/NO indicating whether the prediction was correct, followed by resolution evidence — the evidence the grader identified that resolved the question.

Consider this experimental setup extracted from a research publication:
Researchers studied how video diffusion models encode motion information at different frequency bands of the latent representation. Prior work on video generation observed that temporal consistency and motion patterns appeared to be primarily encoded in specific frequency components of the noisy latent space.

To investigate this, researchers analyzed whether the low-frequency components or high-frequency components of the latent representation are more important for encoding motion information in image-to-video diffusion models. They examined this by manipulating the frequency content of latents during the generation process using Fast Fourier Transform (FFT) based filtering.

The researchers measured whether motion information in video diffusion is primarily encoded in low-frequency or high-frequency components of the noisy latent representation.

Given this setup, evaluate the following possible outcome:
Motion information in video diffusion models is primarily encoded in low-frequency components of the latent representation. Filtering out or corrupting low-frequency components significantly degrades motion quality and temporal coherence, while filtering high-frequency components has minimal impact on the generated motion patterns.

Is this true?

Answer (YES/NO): YES